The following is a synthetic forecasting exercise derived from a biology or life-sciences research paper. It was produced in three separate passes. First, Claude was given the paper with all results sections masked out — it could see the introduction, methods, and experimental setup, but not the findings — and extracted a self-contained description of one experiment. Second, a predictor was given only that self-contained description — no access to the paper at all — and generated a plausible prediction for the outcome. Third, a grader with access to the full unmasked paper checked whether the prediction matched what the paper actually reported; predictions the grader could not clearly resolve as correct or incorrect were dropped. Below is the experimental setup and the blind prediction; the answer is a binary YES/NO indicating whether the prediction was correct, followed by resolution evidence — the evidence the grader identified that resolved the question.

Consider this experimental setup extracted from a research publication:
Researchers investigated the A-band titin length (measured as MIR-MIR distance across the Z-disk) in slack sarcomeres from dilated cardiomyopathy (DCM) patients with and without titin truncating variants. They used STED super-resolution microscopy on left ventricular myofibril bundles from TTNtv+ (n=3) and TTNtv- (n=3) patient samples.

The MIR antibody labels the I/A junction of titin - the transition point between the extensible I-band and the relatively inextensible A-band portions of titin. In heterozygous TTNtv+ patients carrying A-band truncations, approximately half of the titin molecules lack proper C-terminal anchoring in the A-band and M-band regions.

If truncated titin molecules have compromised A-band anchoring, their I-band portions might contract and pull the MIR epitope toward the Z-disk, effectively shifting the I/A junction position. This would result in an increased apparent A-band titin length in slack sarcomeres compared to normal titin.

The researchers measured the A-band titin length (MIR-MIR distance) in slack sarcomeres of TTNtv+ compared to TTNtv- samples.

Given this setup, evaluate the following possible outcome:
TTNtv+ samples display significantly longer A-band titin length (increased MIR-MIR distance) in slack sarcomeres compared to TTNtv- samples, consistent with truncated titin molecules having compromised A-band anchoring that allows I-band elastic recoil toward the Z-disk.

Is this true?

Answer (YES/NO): YES